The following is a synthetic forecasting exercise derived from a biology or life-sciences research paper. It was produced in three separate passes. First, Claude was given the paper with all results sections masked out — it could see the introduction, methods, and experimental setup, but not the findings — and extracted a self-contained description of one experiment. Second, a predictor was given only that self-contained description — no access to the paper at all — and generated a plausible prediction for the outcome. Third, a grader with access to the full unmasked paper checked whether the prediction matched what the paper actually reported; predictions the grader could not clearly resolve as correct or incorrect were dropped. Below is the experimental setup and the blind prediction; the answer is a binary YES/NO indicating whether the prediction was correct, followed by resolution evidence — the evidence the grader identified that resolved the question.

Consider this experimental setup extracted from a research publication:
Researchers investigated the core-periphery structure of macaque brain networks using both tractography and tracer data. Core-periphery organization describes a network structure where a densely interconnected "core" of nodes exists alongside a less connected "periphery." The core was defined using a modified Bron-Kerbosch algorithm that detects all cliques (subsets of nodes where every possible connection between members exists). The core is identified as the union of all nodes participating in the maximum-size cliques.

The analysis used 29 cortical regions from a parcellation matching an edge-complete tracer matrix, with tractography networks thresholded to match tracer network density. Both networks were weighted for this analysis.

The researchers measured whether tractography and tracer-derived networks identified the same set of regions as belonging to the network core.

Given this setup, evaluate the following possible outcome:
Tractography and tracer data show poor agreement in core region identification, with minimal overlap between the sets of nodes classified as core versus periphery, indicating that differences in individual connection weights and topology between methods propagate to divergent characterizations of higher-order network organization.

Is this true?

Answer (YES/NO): NO